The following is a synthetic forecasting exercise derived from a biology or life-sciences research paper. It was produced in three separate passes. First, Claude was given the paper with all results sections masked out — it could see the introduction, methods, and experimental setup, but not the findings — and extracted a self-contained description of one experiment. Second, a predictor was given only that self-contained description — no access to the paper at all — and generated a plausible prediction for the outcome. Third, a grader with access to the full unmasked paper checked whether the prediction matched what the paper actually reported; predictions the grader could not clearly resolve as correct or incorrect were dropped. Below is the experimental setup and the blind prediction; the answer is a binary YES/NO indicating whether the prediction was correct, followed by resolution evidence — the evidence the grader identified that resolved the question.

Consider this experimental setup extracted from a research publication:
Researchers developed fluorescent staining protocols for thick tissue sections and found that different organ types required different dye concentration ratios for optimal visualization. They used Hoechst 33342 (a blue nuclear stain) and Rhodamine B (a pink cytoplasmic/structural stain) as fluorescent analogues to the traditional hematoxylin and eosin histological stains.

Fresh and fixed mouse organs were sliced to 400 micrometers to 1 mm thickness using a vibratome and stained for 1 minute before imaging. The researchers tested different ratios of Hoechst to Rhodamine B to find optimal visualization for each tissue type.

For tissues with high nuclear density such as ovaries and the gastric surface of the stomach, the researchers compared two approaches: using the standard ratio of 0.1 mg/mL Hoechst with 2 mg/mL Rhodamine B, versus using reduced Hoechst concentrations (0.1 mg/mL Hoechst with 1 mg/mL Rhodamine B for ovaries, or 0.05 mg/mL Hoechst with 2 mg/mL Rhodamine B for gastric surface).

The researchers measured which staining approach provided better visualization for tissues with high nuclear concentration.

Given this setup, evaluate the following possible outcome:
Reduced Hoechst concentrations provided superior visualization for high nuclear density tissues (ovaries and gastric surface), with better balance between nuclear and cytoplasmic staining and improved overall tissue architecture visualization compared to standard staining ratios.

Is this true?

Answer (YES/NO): NO